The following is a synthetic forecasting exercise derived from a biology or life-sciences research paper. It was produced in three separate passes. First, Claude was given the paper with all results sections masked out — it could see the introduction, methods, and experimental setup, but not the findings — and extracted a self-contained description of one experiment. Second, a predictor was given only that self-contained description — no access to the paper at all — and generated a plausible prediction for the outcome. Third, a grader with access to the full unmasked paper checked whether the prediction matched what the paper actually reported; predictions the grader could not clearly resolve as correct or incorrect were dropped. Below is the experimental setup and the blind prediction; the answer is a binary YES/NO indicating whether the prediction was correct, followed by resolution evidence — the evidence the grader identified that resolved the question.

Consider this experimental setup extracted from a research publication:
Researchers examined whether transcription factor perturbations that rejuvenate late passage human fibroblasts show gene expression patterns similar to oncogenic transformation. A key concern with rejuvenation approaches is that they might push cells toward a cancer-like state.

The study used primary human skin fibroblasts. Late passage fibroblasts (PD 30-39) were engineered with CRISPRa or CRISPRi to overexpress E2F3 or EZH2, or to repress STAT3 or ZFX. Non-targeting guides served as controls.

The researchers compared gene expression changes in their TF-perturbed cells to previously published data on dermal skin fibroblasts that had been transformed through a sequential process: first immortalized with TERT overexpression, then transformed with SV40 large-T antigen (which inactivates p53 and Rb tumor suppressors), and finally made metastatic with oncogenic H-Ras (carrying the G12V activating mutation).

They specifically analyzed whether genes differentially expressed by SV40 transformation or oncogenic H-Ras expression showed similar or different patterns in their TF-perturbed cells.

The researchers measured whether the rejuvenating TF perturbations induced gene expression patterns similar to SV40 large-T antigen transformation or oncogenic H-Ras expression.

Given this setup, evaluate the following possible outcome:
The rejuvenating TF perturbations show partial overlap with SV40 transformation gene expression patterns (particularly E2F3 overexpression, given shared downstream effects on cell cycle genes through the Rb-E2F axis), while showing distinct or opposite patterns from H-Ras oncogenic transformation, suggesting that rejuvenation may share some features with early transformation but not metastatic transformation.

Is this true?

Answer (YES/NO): NO